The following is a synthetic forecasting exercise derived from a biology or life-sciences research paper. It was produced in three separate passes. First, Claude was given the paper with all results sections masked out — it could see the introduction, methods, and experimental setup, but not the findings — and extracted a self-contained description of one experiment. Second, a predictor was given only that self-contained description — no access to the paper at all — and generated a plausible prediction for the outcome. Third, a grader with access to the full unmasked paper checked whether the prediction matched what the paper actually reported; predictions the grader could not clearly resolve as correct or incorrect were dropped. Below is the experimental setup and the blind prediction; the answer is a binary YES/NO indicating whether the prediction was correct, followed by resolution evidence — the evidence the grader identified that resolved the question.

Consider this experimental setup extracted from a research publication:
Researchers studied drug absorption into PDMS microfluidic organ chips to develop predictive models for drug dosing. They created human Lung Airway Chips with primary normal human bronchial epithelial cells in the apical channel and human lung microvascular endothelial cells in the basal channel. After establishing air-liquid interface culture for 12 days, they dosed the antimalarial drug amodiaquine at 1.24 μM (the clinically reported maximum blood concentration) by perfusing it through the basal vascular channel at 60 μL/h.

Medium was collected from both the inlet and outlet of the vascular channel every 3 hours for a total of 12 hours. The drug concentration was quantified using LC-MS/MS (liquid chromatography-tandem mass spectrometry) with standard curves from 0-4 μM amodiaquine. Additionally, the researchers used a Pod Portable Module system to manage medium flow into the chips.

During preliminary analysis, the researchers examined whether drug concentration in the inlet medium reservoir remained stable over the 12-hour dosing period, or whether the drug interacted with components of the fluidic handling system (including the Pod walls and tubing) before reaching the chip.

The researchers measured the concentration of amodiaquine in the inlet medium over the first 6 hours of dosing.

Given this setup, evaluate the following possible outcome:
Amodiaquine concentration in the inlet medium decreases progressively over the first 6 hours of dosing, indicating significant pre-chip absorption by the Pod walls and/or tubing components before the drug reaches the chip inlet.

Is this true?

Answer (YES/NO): YES